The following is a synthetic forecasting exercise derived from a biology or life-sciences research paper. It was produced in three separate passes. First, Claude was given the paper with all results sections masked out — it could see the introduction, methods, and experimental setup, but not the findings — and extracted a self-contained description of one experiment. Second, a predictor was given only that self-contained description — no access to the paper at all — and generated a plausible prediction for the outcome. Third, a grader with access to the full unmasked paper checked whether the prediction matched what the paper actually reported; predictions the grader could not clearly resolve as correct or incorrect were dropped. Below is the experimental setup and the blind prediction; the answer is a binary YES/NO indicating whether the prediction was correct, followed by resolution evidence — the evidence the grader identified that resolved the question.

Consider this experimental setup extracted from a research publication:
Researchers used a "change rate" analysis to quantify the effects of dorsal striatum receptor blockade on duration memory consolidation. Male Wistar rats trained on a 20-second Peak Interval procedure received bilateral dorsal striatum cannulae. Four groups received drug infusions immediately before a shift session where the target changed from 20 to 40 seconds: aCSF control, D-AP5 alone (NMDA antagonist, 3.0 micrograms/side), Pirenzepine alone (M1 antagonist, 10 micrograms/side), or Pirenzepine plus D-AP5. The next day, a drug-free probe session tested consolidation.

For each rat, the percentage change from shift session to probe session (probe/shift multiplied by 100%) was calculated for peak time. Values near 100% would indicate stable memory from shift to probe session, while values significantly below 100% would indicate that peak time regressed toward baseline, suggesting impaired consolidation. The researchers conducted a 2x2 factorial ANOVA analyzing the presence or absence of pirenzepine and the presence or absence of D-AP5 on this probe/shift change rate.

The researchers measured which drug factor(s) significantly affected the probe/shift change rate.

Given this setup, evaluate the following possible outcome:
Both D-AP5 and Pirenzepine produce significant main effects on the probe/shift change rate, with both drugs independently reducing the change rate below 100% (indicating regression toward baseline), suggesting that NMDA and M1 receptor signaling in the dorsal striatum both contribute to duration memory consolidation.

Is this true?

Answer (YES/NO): NO